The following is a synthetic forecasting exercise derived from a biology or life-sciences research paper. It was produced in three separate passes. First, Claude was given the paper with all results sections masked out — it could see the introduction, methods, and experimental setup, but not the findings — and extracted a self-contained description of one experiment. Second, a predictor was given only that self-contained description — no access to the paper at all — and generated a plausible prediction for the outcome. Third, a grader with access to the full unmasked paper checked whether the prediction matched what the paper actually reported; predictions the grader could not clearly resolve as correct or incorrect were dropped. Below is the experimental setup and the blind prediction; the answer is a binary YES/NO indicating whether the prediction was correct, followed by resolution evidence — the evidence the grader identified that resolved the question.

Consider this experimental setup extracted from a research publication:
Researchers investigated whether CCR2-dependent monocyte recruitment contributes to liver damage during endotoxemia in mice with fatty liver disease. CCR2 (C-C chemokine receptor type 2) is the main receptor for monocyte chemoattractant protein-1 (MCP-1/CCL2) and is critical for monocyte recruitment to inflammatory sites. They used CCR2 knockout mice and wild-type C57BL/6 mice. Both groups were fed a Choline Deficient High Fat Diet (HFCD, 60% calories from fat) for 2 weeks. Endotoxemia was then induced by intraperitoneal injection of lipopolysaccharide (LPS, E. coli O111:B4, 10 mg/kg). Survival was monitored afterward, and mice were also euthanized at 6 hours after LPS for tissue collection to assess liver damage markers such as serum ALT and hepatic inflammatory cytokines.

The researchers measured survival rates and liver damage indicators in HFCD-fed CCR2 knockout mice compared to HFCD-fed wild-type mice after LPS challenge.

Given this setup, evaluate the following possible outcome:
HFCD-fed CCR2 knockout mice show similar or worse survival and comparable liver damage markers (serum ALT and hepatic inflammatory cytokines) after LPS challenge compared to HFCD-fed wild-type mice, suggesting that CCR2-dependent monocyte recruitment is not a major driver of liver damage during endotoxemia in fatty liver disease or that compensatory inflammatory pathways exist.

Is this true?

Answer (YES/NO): YES